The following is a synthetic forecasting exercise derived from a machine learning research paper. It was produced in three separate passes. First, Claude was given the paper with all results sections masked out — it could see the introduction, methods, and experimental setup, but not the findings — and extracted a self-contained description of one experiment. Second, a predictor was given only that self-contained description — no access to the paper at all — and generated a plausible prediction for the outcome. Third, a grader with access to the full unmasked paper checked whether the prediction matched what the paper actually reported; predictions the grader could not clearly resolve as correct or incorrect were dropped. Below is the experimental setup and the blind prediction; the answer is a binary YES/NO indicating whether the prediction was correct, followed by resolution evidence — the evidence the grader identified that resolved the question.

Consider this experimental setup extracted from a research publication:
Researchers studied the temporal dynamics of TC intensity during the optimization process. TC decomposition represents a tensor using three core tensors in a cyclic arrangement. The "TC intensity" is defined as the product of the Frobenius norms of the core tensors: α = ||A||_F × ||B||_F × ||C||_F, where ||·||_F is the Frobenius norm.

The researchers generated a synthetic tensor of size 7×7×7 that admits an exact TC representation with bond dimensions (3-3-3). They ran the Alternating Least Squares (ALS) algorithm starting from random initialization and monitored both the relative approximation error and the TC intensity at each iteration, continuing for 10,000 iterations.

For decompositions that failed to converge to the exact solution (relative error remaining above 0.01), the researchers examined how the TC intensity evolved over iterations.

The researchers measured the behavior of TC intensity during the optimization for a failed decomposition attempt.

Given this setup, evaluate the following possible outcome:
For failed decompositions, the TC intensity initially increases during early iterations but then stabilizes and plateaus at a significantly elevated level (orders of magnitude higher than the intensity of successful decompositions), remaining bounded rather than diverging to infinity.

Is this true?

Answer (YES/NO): NO